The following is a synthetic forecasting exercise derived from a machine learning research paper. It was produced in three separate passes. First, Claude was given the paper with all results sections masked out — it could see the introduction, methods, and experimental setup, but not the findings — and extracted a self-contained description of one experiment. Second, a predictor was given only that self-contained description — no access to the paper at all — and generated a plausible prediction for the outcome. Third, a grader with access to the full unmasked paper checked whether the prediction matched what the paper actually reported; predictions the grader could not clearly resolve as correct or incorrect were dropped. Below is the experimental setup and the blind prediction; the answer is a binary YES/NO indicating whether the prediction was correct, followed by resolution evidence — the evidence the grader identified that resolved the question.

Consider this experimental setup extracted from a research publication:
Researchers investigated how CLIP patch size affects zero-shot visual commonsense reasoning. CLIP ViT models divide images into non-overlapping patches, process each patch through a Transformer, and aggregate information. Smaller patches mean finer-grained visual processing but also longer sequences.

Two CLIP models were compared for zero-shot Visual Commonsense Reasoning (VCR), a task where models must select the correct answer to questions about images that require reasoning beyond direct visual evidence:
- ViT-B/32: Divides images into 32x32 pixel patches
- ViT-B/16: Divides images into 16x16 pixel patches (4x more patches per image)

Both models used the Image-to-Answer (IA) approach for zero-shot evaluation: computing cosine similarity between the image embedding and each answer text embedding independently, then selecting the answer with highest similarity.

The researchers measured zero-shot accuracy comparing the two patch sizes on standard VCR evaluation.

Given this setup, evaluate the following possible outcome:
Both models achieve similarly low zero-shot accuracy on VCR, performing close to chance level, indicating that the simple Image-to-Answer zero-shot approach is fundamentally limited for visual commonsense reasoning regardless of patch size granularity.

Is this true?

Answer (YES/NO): NO